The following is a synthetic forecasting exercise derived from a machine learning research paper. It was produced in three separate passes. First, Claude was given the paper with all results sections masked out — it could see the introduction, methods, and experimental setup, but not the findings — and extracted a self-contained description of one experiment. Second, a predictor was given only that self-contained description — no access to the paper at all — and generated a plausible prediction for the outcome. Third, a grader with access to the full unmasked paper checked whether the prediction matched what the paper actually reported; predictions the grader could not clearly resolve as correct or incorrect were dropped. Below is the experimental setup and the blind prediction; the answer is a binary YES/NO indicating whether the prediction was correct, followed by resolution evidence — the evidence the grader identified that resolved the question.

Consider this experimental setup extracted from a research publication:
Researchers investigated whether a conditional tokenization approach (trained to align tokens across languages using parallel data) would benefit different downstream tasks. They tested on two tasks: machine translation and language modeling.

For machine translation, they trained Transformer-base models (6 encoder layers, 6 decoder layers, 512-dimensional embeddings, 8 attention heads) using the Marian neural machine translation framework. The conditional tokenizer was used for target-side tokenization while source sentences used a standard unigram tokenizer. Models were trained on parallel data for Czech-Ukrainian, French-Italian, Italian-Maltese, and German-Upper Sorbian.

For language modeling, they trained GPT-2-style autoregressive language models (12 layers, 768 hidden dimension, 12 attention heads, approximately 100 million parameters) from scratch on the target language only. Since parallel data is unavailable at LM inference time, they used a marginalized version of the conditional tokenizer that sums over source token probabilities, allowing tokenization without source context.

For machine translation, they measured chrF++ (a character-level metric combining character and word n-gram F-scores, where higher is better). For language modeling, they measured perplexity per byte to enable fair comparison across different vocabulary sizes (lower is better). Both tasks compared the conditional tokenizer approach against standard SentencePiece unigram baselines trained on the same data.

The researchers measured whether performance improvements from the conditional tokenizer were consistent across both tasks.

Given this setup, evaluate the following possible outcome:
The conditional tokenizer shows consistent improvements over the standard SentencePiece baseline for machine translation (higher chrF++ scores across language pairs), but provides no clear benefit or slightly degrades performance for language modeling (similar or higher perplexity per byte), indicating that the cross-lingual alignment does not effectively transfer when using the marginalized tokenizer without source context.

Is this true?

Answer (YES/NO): NO